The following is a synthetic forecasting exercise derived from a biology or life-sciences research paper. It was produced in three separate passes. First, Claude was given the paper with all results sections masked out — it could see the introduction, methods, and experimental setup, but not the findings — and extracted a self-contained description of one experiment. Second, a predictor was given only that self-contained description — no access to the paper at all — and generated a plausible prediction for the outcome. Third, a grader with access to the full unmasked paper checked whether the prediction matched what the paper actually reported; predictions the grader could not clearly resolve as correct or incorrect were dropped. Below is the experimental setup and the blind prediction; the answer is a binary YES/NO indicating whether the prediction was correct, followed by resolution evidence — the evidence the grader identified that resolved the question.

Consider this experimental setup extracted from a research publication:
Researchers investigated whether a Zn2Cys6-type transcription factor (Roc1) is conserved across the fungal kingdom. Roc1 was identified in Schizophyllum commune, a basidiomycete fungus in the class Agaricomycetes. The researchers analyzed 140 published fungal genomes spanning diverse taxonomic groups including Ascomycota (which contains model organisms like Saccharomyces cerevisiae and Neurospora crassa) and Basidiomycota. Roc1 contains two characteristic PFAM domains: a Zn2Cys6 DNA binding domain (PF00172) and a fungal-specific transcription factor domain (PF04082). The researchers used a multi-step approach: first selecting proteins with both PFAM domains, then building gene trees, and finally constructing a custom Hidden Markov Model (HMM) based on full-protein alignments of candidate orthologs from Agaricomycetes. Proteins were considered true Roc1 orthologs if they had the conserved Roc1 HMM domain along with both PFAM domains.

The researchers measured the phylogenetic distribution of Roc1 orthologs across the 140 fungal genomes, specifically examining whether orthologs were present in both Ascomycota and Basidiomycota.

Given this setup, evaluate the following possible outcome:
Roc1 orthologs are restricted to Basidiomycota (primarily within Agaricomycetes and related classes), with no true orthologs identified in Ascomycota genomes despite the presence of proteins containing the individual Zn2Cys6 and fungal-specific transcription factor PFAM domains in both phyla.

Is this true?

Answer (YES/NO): NO